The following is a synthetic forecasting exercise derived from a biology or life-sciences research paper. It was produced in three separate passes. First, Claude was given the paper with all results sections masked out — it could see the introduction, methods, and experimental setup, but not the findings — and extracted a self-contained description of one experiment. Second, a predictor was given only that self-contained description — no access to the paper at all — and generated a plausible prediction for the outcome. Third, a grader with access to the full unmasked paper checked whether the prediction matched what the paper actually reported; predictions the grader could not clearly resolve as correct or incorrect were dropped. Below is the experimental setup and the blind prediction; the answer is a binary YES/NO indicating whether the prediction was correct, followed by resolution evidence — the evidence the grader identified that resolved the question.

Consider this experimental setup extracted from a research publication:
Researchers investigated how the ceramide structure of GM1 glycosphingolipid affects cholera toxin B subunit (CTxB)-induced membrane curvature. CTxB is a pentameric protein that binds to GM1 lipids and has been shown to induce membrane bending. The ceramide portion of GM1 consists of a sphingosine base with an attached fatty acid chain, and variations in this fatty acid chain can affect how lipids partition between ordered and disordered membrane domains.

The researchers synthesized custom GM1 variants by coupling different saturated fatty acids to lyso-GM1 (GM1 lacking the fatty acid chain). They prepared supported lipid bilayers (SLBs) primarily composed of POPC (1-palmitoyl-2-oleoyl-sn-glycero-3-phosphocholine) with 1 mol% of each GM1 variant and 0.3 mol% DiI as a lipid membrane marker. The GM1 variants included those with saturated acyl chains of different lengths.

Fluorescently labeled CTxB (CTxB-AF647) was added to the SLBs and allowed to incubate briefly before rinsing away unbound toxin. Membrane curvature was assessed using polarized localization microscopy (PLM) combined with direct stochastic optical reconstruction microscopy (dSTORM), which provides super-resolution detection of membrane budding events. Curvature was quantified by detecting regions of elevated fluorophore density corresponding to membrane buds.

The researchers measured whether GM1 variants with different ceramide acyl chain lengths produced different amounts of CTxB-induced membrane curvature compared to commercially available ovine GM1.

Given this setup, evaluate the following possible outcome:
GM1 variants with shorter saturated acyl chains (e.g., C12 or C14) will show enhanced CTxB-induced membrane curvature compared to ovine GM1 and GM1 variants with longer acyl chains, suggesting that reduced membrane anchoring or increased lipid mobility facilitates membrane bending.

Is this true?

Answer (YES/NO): NO